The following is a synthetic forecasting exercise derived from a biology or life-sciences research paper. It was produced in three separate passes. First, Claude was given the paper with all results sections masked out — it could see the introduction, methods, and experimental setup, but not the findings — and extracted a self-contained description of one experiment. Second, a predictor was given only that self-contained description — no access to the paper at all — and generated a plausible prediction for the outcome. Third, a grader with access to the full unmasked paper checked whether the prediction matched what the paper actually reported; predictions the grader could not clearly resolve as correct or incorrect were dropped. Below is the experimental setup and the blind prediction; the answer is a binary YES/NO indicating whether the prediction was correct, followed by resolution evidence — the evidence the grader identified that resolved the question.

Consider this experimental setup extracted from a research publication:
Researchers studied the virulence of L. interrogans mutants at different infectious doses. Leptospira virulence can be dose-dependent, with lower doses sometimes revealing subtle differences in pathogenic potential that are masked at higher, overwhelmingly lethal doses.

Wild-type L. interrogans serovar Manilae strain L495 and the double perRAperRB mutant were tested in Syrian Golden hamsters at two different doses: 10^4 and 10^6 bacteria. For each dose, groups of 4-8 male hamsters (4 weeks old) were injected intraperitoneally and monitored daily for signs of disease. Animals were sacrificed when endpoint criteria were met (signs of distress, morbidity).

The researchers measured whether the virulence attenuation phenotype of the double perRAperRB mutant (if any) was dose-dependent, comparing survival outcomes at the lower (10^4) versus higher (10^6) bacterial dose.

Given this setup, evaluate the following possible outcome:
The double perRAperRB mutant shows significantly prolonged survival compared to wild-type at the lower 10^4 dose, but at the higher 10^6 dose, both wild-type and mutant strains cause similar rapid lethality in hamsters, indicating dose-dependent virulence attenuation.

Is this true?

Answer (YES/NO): NO